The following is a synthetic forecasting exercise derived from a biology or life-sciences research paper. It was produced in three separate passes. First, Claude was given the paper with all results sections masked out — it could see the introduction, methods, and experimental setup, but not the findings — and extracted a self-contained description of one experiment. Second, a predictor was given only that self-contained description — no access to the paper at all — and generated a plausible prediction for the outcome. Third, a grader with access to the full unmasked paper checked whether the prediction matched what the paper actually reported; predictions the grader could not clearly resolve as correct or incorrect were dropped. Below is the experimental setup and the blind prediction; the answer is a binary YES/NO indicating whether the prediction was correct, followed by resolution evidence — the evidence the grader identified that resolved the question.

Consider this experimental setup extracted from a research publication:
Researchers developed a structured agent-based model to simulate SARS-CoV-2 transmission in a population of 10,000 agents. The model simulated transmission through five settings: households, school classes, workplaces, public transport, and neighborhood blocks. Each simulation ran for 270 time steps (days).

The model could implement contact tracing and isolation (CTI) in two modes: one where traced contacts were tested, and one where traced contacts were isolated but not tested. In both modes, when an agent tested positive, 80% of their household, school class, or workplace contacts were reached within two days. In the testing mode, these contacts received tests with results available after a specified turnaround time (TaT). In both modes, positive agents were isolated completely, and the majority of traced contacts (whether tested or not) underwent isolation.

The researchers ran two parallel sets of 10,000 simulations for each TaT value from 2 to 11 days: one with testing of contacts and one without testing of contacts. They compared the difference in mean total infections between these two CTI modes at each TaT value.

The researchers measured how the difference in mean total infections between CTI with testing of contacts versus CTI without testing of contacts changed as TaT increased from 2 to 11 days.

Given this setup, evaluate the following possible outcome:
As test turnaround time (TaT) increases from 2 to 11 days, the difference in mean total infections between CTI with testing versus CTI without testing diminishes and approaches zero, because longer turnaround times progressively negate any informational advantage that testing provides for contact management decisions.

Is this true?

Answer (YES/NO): YES